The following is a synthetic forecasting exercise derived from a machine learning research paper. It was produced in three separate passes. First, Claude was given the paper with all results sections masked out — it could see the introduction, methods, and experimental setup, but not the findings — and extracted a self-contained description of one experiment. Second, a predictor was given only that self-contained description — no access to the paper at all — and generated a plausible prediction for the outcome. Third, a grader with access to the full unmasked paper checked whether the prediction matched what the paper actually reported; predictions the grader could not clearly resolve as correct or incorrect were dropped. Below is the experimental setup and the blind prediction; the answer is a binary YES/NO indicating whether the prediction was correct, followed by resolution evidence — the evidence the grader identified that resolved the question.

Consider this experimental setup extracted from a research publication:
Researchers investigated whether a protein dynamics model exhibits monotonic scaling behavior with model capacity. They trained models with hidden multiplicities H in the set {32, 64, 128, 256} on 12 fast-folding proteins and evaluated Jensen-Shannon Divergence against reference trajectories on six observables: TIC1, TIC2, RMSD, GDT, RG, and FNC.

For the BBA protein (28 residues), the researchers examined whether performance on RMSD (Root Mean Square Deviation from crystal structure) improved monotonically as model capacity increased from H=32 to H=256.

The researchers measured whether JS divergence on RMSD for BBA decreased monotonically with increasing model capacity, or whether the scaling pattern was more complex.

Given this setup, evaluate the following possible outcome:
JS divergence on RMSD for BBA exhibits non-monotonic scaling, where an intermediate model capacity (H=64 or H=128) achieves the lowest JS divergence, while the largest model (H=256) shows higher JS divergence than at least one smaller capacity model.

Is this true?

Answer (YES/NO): NO